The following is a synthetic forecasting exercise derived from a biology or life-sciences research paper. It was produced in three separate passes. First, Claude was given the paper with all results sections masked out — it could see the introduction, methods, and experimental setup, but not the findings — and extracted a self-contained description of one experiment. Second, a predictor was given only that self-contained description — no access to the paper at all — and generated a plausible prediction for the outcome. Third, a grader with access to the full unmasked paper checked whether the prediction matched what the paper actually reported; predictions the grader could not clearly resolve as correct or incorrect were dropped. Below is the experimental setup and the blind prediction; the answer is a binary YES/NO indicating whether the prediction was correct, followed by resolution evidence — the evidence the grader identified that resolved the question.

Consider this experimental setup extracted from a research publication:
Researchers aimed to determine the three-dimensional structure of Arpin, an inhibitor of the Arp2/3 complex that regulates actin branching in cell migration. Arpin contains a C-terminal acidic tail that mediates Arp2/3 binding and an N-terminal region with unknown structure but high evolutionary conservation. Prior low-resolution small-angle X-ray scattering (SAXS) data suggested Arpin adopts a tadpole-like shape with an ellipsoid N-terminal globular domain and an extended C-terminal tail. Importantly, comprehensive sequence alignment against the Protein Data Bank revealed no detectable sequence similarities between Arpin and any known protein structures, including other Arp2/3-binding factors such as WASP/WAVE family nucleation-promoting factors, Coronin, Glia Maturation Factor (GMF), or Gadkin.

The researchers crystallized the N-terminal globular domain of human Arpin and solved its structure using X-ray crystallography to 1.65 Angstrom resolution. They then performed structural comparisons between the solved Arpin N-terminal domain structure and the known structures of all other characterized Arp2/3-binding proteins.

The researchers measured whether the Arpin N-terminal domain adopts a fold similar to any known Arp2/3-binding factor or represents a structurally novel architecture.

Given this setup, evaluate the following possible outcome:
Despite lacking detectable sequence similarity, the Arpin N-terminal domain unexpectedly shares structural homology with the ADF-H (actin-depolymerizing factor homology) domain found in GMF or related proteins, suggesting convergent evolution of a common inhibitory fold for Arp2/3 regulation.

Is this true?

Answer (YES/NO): NO